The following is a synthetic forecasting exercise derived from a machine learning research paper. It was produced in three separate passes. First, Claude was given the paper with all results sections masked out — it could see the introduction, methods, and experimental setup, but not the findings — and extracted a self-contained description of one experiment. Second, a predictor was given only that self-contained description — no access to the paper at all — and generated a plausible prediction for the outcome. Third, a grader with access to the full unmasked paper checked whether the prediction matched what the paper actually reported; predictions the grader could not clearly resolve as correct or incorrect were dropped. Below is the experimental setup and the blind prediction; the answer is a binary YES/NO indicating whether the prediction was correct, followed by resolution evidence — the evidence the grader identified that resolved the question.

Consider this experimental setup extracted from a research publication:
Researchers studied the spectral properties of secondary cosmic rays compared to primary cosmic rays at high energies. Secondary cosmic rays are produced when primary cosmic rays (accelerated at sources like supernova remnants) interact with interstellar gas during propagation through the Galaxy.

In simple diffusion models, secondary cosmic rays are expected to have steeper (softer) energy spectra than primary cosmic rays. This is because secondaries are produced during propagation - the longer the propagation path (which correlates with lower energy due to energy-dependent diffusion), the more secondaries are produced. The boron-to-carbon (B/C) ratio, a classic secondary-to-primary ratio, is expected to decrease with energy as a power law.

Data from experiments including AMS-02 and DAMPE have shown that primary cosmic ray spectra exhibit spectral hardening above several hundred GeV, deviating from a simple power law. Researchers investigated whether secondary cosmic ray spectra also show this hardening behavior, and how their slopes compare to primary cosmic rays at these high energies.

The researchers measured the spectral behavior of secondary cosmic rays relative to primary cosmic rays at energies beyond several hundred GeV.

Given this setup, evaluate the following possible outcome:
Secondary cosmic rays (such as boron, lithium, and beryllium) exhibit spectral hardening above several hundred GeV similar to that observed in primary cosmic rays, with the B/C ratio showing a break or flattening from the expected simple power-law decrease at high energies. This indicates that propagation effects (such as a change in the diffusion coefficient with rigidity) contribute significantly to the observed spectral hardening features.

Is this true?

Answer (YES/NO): YES